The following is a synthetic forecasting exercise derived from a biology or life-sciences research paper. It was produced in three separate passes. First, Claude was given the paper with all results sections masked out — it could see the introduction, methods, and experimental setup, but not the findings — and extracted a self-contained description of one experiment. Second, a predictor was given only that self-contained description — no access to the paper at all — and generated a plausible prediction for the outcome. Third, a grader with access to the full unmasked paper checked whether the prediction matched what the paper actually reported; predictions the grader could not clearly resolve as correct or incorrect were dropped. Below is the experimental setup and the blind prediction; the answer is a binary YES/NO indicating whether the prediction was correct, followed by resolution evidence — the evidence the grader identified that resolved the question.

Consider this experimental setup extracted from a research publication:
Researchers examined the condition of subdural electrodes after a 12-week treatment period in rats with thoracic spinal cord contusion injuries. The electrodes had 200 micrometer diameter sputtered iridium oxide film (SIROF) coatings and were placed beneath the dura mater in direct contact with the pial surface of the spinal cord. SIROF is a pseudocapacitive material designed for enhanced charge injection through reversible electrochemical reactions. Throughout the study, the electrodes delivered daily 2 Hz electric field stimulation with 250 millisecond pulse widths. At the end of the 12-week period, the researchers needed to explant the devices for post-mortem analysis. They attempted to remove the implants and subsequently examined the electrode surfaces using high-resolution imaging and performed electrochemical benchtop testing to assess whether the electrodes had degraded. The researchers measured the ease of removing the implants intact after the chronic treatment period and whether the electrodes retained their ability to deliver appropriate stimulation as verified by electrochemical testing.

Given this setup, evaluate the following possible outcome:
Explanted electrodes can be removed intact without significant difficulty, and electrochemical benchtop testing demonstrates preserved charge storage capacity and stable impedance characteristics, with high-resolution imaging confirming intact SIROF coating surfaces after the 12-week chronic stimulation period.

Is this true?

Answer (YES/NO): NO